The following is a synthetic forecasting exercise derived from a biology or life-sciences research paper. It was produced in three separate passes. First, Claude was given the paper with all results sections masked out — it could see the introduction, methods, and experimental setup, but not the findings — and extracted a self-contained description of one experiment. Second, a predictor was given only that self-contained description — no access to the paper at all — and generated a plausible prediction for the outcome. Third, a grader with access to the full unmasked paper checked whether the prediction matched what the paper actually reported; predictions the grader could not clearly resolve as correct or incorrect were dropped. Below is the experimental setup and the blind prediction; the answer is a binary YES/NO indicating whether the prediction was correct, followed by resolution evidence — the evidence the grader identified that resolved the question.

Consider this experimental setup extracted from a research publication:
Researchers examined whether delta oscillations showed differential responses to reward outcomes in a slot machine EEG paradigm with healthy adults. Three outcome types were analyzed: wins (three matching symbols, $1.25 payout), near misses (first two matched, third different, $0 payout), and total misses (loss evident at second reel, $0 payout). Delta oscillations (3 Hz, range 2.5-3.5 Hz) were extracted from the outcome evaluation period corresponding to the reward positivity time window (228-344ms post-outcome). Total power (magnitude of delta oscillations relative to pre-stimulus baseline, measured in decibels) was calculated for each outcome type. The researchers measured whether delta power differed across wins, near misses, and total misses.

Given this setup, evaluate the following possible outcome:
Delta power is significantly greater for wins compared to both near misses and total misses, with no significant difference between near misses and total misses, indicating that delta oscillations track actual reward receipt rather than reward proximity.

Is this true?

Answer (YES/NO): NO